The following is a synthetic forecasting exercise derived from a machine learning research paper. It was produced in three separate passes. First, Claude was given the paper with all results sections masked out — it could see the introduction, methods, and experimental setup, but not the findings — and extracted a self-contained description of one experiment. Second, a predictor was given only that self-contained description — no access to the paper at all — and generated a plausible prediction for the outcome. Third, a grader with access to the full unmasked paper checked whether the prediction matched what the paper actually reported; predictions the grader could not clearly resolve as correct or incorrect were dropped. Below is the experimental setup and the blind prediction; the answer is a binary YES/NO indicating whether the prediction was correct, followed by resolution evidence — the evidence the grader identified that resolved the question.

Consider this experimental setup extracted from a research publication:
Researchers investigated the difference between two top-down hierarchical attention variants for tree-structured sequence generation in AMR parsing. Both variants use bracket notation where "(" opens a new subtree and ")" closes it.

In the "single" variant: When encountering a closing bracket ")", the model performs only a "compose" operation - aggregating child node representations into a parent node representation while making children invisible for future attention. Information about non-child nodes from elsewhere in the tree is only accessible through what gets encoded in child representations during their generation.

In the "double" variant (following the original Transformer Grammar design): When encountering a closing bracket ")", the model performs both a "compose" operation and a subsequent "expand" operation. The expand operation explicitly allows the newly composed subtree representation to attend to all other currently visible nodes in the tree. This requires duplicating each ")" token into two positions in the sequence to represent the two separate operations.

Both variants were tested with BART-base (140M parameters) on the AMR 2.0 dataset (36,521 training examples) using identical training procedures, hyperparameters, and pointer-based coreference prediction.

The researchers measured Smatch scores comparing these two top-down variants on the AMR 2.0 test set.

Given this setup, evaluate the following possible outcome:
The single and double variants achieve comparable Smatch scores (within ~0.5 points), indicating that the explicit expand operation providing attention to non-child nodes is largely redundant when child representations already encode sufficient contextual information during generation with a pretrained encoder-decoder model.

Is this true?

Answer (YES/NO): YES